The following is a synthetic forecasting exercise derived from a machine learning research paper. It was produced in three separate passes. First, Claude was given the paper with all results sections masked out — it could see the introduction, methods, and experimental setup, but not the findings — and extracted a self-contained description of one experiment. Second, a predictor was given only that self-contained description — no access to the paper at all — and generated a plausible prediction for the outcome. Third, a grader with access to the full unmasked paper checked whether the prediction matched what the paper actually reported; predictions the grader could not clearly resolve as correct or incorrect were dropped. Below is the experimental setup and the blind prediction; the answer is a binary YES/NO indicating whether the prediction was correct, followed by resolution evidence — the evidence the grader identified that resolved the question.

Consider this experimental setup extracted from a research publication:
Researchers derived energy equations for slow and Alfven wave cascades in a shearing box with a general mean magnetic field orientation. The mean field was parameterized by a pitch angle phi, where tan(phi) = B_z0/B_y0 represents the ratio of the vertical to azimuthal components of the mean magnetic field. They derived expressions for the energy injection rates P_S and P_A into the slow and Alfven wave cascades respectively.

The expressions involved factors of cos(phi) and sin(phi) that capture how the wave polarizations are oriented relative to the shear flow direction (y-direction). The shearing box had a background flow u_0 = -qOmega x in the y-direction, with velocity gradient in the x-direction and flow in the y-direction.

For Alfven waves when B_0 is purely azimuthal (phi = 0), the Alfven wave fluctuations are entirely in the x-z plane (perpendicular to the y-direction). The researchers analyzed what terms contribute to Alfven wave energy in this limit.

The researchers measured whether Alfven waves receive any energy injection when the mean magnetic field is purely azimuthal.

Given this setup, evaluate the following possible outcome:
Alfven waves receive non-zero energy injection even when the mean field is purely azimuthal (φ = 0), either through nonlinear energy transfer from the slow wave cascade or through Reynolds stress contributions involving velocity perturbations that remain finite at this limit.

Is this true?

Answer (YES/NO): YES